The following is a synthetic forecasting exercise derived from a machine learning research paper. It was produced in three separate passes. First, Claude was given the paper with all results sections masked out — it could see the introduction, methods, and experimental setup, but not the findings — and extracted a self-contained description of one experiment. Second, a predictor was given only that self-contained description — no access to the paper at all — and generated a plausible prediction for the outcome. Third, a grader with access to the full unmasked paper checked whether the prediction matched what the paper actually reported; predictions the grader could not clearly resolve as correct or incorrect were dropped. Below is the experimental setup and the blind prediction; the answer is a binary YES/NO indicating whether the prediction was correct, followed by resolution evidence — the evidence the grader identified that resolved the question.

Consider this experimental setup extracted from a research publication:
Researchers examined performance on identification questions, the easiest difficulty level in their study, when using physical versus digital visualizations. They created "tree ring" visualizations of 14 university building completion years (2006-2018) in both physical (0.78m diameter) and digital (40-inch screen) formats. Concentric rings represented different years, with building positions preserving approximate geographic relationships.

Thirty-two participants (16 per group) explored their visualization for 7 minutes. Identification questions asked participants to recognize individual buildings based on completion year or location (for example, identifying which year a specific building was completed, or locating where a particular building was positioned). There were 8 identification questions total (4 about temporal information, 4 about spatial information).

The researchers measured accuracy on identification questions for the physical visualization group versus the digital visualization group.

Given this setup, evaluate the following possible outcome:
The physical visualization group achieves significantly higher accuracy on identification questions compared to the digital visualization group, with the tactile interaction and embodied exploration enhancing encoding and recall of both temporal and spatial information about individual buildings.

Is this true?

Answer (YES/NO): NO